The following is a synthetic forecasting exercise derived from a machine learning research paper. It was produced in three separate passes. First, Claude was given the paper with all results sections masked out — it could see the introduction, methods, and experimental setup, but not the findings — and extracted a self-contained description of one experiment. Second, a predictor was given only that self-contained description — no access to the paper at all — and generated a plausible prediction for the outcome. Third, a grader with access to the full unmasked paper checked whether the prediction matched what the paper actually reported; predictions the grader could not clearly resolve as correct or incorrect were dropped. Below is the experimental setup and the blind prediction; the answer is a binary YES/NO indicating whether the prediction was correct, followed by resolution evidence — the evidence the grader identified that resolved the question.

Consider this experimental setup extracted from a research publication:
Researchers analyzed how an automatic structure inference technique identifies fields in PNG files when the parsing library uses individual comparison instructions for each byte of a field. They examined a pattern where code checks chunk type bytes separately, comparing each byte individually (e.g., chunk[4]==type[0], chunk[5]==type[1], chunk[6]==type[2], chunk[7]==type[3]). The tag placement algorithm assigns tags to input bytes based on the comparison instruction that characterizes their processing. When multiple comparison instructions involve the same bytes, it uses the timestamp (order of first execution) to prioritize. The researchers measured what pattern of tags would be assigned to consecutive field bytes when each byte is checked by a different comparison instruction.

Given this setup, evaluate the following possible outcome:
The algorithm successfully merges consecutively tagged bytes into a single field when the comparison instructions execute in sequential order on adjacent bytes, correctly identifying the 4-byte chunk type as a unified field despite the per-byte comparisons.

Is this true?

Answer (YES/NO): YES